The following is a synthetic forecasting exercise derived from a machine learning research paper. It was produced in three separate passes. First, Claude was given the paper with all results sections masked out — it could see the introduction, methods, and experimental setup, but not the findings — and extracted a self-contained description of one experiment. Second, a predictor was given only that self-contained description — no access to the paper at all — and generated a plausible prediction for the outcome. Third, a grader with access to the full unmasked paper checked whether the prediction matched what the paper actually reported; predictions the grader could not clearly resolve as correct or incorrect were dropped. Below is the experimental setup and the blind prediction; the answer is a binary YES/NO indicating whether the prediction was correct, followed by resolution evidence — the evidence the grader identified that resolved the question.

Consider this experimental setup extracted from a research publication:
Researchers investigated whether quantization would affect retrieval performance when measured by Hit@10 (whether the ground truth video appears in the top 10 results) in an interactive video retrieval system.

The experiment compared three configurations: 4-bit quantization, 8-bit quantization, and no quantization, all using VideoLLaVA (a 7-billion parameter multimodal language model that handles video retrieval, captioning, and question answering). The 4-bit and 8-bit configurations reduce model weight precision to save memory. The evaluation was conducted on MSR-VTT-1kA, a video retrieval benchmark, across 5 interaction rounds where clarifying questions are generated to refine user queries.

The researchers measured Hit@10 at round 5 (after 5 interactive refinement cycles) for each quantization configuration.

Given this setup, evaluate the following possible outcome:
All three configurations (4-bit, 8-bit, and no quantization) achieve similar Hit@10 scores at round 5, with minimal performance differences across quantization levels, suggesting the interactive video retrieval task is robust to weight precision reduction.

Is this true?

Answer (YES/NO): YES